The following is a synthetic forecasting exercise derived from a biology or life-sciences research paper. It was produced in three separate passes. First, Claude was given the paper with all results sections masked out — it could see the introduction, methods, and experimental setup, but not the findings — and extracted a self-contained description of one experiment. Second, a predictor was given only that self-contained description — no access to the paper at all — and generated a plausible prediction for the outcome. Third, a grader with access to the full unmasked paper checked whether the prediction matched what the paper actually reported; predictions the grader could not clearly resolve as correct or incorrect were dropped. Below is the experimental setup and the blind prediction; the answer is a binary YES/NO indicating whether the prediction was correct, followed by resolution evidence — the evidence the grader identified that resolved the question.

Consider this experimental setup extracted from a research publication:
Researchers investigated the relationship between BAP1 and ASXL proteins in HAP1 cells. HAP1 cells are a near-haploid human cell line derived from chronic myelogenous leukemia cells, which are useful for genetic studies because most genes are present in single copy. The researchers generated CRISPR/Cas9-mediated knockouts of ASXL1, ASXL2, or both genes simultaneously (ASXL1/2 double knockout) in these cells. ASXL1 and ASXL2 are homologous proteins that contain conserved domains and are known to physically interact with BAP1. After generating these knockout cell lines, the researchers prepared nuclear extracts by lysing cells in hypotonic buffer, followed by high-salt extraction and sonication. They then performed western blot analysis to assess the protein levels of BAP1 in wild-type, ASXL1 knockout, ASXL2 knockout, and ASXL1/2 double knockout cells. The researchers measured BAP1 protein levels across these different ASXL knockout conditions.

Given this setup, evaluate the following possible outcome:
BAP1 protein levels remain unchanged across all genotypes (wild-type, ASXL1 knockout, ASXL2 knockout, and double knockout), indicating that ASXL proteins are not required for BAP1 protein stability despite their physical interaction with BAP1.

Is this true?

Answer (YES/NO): NO